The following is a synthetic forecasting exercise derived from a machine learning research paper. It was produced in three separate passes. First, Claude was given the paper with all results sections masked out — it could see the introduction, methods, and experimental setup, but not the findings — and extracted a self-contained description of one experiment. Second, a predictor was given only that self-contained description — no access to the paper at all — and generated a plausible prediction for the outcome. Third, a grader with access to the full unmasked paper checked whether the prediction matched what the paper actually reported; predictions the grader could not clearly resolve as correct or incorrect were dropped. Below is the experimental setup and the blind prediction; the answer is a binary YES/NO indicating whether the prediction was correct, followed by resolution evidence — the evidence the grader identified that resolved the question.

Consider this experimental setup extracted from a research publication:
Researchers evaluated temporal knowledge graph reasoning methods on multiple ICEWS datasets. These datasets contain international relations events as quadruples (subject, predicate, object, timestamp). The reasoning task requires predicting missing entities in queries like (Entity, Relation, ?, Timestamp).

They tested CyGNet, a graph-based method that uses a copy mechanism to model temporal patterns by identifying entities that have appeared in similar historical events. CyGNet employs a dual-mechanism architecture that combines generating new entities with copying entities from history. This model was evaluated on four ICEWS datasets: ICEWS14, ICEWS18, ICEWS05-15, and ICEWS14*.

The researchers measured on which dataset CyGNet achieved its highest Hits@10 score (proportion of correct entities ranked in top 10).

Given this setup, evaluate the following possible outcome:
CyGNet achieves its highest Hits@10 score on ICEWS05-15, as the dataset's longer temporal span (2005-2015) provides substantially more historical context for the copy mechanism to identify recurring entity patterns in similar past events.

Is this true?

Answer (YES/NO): NO